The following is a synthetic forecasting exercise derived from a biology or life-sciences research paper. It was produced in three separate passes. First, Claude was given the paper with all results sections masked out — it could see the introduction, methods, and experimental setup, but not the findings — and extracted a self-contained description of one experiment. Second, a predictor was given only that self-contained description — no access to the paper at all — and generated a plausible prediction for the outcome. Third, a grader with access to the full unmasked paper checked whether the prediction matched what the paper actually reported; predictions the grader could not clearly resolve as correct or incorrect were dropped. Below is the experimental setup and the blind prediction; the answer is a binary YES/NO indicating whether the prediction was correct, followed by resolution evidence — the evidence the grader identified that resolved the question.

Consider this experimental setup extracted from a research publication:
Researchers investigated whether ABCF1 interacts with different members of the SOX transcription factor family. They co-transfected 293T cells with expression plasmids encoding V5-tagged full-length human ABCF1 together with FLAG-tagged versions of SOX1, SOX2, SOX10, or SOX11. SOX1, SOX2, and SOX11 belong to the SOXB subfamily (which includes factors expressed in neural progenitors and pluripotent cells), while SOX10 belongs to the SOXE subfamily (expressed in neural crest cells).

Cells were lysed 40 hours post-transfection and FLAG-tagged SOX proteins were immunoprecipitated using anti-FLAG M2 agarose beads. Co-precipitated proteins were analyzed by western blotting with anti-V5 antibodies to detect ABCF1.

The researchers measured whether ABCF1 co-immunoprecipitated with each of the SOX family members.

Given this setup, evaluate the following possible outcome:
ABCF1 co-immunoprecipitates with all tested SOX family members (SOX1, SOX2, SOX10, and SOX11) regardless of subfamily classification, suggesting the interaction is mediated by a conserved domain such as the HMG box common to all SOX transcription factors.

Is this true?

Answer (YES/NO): NO